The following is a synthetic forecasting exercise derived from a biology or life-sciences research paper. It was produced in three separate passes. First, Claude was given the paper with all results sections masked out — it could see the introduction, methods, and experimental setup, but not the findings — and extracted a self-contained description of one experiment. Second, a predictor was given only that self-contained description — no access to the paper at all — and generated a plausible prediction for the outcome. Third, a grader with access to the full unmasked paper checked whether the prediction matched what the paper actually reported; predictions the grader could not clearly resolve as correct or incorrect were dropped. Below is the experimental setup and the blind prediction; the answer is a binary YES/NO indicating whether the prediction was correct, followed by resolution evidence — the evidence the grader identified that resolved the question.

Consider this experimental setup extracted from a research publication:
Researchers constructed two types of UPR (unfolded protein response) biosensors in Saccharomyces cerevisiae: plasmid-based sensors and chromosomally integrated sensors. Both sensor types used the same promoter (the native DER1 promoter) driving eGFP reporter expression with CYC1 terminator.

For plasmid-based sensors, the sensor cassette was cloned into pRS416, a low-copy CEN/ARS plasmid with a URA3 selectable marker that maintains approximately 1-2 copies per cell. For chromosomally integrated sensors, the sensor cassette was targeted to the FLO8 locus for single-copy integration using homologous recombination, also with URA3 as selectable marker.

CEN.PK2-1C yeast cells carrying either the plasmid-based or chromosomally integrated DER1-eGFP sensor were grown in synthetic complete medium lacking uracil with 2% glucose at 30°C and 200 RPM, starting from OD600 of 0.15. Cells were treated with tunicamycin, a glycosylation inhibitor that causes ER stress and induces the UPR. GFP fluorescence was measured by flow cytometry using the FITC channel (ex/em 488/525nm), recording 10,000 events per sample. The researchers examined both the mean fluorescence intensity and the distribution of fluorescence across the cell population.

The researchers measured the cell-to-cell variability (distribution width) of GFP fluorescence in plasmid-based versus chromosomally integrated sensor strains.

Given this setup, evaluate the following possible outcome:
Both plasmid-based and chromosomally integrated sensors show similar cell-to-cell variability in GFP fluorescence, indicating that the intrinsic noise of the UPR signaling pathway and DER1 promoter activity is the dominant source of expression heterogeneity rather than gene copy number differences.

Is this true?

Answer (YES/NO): NO